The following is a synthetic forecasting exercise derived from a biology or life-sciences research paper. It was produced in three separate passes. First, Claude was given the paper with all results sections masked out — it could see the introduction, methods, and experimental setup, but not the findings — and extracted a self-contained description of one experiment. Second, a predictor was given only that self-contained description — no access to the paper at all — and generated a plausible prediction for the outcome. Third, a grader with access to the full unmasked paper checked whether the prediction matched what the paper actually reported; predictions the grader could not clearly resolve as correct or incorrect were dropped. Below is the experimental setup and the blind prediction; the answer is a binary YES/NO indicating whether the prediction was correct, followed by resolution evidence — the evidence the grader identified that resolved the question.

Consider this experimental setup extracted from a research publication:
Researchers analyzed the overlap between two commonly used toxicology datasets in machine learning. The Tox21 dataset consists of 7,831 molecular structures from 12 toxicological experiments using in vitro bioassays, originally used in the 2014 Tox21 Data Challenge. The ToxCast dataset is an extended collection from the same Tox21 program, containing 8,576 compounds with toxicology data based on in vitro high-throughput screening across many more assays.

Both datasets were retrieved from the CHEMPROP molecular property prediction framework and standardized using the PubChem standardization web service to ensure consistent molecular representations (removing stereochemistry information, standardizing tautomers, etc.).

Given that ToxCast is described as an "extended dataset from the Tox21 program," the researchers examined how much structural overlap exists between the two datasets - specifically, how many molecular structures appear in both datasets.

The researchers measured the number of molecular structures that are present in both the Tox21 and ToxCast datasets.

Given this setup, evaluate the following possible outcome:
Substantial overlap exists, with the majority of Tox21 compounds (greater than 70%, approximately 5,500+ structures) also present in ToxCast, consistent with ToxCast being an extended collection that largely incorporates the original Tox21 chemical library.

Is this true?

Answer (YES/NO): YES